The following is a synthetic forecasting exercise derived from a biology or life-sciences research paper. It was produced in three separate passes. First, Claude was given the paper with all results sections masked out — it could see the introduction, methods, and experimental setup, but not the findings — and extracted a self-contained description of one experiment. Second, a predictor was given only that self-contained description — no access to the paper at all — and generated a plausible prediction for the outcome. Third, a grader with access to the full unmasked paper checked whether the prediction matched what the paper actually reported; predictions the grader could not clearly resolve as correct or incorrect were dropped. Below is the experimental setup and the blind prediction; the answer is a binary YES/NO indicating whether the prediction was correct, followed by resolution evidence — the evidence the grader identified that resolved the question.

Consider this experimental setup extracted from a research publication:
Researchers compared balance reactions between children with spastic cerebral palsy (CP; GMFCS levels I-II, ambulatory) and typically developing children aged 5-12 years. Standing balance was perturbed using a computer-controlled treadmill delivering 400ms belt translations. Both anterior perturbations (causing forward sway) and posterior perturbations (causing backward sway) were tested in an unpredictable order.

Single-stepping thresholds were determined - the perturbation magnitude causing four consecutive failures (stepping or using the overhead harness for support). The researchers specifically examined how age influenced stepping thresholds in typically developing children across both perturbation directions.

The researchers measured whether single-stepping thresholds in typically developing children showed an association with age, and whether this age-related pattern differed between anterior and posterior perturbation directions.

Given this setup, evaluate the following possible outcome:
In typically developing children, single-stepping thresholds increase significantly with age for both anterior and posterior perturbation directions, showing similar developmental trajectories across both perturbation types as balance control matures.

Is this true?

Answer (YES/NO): NO